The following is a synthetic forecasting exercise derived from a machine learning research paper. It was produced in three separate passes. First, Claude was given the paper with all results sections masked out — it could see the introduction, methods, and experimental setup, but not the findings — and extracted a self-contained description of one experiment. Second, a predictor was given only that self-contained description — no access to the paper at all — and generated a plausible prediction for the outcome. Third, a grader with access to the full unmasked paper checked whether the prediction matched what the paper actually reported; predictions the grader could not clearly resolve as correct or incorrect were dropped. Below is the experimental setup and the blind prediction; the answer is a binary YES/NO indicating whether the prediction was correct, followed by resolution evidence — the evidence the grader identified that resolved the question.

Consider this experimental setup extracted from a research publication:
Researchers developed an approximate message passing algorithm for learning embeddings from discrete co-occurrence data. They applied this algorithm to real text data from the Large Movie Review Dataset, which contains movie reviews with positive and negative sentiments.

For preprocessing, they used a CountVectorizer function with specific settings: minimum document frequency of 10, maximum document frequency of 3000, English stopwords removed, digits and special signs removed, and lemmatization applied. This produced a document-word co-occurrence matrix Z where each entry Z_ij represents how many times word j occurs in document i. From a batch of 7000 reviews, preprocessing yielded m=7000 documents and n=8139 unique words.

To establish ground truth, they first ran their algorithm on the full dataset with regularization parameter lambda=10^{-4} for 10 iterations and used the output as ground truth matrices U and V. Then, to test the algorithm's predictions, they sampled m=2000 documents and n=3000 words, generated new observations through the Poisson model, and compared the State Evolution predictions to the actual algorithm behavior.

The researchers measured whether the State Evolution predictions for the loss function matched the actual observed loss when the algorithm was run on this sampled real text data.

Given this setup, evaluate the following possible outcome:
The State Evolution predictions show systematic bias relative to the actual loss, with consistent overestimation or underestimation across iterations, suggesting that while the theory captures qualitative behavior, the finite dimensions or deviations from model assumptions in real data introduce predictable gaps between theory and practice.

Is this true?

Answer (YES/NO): NO